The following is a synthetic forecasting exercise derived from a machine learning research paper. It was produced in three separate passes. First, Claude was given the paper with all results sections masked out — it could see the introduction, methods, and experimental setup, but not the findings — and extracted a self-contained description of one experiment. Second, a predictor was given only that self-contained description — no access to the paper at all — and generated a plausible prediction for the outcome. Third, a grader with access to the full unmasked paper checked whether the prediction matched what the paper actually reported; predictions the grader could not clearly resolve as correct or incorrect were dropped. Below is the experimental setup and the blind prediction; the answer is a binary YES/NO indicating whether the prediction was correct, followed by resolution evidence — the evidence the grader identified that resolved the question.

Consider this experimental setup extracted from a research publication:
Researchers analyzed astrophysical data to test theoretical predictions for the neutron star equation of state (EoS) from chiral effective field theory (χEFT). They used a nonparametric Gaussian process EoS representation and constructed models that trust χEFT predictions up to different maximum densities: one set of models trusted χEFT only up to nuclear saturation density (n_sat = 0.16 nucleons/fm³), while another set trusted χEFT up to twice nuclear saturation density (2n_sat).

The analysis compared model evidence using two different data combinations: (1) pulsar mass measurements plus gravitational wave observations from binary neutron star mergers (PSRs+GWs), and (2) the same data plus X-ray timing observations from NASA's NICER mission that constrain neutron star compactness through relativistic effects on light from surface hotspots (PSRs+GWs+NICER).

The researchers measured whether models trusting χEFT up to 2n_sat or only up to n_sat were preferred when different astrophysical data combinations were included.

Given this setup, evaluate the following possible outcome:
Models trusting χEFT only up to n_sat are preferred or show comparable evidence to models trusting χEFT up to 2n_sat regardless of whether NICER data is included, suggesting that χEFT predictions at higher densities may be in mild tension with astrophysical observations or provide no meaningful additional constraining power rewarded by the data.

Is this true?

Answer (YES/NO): NO